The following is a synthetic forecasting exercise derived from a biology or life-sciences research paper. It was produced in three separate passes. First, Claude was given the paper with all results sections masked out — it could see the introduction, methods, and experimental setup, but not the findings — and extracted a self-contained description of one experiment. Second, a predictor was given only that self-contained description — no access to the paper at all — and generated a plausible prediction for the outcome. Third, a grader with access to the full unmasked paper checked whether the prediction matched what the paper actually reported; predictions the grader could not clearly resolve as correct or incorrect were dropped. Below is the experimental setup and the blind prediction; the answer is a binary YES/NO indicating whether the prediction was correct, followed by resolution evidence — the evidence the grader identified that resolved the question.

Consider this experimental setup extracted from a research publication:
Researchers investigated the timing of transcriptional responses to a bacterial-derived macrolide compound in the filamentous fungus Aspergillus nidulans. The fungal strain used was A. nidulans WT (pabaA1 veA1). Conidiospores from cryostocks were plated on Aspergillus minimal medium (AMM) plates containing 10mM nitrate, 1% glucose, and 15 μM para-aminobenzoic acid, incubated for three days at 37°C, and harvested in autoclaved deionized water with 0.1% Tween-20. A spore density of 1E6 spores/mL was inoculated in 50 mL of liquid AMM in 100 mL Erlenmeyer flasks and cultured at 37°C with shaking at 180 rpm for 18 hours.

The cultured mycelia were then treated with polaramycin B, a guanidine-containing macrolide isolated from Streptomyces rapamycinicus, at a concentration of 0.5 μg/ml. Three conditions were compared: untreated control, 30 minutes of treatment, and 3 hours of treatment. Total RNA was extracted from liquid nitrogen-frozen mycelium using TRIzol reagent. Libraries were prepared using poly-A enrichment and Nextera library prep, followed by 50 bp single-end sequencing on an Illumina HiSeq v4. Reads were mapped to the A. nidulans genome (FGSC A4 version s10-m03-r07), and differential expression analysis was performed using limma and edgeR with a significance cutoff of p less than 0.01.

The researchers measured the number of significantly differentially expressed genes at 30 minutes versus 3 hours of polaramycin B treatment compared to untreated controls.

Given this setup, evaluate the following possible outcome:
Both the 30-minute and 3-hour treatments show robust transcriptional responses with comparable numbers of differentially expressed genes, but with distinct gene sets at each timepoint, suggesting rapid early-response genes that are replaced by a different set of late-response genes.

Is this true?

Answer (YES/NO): NO